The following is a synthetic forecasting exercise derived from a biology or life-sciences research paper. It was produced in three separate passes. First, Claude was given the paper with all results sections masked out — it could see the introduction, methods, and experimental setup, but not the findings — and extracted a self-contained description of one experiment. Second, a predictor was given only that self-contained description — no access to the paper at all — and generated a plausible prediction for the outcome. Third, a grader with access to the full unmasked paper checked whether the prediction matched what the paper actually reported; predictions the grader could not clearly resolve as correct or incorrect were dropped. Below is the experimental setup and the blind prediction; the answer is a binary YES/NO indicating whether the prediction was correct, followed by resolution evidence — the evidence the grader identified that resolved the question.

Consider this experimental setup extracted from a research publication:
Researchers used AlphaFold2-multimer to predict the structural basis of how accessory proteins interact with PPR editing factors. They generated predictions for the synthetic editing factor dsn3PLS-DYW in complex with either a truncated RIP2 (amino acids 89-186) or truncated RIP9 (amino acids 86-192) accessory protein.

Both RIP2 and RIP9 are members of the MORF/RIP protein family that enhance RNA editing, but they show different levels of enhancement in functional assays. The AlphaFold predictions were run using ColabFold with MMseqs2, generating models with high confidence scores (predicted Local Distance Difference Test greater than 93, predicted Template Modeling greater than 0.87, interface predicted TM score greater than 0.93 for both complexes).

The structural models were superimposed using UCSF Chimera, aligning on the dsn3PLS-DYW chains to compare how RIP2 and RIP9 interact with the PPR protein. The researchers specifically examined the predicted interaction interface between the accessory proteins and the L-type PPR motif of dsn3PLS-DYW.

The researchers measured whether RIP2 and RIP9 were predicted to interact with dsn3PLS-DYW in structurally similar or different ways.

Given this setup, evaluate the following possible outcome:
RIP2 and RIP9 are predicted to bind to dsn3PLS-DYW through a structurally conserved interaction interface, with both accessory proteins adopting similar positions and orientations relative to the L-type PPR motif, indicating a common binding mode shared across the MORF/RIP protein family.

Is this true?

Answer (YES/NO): YES